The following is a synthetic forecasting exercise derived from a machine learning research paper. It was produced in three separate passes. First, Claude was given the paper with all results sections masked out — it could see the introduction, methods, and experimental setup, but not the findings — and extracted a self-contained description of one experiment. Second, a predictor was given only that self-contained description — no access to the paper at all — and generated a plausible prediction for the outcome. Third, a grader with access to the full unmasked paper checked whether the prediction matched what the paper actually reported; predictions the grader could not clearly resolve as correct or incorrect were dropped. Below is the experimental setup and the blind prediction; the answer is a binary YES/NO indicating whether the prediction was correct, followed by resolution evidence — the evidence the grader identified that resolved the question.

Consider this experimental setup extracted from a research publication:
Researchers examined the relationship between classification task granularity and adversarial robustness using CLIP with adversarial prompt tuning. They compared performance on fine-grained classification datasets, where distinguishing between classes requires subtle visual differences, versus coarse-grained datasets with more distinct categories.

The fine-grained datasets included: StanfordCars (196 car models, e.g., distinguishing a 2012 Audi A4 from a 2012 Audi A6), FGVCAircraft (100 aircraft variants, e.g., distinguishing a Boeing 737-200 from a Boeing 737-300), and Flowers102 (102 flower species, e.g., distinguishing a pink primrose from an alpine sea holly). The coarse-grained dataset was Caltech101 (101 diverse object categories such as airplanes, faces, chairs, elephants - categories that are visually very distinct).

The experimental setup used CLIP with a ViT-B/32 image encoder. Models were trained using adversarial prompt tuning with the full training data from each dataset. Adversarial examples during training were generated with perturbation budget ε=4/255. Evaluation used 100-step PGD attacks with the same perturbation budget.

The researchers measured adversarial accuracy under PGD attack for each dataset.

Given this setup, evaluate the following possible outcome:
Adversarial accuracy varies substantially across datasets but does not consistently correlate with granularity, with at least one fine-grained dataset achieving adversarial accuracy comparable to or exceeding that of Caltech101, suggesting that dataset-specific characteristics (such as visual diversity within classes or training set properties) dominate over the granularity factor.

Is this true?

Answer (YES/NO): NO